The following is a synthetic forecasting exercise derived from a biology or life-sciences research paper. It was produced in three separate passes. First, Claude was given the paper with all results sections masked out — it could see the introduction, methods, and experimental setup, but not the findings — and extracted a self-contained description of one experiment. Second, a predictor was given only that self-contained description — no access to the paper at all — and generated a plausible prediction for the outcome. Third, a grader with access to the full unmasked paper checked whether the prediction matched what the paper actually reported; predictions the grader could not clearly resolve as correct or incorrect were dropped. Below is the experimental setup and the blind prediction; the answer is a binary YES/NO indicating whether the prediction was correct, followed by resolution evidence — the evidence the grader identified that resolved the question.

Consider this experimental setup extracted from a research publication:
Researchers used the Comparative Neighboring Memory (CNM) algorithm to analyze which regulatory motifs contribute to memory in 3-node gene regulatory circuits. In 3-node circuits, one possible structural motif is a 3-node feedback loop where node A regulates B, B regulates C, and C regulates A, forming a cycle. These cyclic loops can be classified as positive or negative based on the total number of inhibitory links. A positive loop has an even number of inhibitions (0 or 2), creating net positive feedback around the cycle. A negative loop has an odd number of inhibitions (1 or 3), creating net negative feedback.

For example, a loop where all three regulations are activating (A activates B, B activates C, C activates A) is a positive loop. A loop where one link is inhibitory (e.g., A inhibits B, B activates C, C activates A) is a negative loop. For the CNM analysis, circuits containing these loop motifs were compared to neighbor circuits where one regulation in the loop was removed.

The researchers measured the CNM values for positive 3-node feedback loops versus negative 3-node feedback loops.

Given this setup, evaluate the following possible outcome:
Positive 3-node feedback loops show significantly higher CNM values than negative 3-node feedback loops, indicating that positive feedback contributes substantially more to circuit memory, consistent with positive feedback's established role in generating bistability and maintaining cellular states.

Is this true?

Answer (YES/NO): YES